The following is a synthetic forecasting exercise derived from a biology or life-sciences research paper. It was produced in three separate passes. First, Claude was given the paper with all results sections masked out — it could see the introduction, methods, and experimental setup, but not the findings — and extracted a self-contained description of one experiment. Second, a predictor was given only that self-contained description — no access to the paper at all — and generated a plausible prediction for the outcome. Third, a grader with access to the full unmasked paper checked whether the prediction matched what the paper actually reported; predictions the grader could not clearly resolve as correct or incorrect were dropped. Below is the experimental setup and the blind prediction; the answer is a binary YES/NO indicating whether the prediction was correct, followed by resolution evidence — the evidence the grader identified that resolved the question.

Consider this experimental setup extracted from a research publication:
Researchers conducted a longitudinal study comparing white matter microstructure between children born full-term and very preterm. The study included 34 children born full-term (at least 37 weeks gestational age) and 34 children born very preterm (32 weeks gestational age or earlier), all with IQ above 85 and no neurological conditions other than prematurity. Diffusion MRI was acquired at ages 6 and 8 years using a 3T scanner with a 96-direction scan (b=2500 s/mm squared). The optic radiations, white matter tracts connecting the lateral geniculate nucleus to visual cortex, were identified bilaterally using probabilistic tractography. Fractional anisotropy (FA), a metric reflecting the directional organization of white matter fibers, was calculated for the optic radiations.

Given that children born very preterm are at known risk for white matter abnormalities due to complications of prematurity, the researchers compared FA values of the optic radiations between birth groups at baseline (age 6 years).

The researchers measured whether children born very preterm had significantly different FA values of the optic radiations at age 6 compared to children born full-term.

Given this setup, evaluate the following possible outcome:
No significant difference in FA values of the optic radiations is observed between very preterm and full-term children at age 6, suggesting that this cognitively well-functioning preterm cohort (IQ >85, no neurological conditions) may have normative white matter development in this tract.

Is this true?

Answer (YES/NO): YES